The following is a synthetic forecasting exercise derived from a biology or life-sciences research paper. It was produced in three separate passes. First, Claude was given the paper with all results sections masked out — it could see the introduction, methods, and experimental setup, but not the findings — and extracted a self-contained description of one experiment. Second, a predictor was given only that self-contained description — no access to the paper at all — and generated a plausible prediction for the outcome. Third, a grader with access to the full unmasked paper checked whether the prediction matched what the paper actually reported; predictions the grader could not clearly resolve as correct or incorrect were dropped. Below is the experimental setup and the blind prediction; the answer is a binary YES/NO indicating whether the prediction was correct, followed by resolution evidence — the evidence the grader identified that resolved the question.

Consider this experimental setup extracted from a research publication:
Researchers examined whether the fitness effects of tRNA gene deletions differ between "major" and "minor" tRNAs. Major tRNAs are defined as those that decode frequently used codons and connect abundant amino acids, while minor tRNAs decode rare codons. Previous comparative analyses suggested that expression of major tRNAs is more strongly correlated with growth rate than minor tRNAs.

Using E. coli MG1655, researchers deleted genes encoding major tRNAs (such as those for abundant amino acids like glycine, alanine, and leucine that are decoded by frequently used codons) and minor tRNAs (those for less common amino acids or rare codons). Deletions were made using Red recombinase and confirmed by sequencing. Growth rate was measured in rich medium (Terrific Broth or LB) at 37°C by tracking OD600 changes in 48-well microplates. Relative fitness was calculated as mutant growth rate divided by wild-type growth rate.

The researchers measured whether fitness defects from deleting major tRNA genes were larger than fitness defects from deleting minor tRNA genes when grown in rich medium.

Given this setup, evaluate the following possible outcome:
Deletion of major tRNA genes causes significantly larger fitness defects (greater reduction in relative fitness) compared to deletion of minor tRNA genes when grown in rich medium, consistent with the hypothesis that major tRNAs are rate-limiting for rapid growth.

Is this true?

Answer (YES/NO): YES